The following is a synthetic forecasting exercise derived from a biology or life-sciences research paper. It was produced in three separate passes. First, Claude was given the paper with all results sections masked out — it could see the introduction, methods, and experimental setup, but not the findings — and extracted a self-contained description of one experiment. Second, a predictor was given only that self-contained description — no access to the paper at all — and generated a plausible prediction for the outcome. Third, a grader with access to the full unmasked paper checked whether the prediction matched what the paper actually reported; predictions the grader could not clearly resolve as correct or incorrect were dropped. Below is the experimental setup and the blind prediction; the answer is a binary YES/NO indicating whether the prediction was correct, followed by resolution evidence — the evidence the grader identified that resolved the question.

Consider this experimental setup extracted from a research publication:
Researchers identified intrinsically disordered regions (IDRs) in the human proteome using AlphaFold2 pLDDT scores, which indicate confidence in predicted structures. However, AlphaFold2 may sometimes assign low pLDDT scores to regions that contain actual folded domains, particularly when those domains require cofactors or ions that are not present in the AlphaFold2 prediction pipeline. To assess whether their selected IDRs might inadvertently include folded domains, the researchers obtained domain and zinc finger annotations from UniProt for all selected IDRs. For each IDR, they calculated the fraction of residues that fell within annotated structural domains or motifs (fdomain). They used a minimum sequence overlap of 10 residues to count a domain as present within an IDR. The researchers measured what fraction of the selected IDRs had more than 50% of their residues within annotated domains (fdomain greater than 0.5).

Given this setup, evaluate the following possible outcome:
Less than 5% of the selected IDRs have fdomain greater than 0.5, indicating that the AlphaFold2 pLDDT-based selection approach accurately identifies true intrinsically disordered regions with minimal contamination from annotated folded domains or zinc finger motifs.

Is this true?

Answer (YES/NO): YES